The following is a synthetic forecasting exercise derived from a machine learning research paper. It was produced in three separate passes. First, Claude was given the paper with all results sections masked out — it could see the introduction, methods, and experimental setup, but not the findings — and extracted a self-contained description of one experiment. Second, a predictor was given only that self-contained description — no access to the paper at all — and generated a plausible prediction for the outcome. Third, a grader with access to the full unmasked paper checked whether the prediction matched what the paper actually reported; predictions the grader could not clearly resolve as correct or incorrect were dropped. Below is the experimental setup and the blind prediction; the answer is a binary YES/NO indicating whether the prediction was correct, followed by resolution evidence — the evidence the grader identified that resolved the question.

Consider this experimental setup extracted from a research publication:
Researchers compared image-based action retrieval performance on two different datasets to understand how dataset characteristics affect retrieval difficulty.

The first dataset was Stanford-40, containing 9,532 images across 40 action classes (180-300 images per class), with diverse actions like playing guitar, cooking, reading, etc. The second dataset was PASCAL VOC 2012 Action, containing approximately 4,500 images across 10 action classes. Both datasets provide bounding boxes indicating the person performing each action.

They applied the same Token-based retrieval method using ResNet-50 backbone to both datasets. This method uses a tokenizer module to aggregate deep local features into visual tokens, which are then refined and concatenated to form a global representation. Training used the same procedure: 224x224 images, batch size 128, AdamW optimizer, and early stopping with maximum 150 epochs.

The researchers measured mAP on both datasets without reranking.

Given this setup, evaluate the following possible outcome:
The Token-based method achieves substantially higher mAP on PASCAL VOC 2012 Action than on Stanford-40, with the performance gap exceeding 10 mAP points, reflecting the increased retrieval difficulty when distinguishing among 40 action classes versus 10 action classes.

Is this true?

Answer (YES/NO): NO